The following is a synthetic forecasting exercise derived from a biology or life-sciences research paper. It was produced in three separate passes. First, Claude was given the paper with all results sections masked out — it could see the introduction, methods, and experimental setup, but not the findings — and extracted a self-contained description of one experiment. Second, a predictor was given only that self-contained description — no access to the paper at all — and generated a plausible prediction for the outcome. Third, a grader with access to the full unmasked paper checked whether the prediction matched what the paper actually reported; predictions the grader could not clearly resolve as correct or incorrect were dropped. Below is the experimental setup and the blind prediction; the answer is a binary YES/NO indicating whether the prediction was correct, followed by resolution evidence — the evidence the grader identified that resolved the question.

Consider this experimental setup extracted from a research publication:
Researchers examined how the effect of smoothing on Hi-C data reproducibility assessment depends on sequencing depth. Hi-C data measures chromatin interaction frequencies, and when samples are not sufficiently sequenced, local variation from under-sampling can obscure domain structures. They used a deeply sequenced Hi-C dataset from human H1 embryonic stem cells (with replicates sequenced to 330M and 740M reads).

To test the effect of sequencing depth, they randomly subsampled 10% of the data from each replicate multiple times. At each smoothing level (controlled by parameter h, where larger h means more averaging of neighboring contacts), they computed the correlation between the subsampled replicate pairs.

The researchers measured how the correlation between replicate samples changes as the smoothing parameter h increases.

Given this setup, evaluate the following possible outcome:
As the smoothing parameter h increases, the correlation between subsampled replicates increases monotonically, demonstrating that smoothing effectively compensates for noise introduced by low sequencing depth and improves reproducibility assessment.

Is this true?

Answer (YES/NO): NO